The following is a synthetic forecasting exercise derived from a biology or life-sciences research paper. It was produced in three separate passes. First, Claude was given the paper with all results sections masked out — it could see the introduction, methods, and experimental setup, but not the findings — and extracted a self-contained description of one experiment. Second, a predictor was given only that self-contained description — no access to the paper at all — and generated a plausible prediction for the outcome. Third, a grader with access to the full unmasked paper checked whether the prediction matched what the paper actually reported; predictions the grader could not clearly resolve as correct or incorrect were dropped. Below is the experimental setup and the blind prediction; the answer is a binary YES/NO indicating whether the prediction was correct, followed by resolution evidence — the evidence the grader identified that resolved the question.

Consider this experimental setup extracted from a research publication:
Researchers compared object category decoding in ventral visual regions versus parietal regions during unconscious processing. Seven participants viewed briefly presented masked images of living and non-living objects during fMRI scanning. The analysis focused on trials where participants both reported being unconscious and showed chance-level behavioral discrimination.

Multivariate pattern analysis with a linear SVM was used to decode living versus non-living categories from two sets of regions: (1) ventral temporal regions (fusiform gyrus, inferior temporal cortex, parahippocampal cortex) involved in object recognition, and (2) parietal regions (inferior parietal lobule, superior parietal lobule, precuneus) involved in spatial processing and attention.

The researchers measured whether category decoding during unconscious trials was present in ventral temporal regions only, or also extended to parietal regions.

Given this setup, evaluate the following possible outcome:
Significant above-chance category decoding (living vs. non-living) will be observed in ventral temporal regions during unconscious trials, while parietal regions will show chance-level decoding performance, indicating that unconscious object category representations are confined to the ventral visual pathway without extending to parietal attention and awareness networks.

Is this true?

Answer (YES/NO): NO